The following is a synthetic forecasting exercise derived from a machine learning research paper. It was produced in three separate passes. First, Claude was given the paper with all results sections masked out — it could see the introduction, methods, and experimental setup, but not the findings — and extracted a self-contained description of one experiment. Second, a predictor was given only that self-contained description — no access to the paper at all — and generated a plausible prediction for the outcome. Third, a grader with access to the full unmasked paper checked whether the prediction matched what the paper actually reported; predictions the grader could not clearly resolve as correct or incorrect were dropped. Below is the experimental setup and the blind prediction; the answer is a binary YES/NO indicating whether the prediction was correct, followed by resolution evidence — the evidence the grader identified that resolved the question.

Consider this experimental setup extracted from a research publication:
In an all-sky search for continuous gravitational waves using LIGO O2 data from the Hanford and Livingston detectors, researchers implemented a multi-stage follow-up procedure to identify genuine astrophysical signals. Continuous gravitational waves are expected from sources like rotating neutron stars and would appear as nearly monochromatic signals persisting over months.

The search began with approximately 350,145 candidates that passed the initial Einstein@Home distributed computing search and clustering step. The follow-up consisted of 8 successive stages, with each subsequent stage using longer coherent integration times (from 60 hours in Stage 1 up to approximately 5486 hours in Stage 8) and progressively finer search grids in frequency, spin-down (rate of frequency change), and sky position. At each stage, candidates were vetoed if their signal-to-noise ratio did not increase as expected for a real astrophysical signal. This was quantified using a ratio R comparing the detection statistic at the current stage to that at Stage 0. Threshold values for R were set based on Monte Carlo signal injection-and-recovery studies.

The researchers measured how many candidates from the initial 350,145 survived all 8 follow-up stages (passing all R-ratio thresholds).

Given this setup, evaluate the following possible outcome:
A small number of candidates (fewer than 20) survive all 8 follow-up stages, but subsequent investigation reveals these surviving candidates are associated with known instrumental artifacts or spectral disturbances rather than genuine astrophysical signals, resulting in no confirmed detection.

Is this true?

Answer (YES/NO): NO